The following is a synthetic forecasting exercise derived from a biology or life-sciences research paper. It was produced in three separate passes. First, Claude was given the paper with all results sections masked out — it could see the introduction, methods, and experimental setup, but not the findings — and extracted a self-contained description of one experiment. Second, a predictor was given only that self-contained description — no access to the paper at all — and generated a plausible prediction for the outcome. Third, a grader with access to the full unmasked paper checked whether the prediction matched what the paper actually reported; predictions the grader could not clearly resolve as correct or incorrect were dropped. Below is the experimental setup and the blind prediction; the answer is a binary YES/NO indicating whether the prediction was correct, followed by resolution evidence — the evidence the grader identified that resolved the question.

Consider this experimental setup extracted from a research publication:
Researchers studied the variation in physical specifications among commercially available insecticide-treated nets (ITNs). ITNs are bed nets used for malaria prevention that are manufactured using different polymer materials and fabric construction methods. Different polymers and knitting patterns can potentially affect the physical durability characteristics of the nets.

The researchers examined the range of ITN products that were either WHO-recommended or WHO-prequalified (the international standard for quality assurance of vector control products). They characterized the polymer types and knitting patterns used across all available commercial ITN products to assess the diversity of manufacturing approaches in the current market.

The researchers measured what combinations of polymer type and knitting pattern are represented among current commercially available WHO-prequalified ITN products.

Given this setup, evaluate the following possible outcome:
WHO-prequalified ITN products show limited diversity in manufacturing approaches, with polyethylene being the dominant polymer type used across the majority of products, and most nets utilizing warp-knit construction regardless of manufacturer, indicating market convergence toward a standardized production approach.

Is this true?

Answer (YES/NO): NO